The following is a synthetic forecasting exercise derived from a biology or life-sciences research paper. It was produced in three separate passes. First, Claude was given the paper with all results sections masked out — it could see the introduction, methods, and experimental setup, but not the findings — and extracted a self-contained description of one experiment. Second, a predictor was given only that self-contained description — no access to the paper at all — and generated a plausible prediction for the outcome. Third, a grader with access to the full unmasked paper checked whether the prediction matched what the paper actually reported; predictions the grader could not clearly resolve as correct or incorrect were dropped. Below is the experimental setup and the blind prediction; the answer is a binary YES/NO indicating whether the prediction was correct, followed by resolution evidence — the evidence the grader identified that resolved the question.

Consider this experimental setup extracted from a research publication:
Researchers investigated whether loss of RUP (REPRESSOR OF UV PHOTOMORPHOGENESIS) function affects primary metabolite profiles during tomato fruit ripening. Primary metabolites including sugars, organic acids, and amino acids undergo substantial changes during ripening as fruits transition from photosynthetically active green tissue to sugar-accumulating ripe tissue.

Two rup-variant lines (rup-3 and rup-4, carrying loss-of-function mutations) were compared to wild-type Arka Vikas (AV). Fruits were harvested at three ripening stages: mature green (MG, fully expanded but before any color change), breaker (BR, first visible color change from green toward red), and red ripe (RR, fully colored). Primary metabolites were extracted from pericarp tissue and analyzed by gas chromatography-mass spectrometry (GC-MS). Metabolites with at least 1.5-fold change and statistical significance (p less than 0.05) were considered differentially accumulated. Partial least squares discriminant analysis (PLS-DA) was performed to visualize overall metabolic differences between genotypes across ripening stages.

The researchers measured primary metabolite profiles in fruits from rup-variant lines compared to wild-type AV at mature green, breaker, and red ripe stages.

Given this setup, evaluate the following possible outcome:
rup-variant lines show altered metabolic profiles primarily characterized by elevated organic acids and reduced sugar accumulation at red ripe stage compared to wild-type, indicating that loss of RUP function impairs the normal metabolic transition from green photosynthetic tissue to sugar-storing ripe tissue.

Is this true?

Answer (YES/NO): NO